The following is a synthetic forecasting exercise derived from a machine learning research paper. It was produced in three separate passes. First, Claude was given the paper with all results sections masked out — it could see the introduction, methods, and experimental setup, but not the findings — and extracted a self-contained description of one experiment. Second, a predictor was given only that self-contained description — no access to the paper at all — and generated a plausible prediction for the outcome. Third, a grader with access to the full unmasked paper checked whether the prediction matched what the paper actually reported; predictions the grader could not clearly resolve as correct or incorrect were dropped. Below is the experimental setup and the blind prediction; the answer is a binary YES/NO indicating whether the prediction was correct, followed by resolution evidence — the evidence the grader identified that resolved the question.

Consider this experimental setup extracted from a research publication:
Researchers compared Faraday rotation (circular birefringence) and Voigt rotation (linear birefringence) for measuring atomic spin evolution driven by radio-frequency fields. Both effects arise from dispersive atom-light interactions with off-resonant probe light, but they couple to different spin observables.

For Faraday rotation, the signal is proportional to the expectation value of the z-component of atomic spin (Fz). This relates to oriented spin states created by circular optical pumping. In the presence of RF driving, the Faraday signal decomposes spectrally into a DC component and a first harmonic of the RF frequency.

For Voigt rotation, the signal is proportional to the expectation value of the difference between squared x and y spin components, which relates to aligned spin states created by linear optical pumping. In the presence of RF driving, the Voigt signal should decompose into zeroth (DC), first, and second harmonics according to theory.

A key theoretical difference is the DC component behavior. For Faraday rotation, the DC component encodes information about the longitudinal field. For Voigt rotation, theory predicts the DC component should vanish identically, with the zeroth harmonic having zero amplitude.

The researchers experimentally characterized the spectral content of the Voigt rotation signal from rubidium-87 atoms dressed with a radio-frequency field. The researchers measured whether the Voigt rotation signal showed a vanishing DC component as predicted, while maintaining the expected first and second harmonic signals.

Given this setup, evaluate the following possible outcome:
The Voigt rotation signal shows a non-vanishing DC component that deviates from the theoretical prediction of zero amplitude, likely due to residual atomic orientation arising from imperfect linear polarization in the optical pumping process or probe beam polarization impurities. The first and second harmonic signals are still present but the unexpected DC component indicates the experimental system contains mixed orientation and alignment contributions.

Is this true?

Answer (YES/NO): NO